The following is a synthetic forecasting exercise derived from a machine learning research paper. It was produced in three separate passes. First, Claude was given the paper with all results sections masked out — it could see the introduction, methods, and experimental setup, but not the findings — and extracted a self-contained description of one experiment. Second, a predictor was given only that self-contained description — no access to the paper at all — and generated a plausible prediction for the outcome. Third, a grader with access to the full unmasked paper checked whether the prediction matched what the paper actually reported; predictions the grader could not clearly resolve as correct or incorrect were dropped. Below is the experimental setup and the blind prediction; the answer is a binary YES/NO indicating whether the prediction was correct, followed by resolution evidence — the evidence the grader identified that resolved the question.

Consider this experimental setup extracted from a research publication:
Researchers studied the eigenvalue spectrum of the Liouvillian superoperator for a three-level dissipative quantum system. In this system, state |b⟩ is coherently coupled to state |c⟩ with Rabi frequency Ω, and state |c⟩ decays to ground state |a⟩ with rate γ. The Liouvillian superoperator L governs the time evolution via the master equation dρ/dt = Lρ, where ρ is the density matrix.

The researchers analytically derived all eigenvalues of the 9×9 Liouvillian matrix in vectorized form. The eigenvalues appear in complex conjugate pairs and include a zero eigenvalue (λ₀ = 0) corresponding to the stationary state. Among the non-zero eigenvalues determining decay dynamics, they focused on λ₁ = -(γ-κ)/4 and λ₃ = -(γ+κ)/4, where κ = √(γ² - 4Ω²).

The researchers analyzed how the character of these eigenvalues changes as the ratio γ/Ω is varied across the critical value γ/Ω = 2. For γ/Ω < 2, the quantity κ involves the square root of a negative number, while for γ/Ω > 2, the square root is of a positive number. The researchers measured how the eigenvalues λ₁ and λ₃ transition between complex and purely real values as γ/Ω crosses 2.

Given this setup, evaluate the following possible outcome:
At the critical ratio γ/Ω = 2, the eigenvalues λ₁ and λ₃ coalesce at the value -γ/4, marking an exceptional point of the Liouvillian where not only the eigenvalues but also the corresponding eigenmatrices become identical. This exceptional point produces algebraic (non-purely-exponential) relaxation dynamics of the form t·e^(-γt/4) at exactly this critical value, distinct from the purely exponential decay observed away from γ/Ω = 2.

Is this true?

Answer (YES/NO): YES